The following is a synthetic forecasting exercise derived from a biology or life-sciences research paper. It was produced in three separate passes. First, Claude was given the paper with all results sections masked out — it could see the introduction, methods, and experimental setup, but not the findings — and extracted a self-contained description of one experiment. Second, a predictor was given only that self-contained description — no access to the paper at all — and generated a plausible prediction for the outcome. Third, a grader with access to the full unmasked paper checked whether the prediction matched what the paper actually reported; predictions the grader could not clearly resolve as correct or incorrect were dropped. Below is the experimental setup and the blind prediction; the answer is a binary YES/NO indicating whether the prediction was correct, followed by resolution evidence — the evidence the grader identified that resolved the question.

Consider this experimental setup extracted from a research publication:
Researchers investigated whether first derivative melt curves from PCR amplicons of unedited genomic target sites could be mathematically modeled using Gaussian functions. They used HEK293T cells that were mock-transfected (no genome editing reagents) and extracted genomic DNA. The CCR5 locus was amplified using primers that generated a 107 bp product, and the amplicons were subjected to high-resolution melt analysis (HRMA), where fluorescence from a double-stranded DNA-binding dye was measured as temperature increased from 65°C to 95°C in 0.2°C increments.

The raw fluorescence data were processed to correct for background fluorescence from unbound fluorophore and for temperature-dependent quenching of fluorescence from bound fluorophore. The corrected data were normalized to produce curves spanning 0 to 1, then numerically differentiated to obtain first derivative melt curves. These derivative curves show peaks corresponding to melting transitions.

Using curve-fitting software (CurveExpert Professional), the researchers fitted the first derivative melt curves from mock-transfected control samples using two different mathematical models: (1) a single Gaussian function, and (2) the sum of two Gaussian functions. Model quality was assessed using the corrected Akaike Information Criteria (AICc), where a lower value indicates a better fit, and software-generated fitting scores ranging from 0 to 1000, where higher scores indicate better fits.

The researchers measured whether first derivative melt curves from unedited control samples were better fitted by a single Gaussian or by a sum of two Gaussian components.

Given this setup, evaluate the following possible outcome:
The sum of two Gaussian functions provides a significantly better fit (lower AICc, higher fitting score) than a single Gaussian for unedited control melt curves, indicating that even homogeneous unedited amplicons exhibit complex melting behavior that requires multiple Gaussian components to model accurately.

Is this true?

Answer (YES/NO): YES